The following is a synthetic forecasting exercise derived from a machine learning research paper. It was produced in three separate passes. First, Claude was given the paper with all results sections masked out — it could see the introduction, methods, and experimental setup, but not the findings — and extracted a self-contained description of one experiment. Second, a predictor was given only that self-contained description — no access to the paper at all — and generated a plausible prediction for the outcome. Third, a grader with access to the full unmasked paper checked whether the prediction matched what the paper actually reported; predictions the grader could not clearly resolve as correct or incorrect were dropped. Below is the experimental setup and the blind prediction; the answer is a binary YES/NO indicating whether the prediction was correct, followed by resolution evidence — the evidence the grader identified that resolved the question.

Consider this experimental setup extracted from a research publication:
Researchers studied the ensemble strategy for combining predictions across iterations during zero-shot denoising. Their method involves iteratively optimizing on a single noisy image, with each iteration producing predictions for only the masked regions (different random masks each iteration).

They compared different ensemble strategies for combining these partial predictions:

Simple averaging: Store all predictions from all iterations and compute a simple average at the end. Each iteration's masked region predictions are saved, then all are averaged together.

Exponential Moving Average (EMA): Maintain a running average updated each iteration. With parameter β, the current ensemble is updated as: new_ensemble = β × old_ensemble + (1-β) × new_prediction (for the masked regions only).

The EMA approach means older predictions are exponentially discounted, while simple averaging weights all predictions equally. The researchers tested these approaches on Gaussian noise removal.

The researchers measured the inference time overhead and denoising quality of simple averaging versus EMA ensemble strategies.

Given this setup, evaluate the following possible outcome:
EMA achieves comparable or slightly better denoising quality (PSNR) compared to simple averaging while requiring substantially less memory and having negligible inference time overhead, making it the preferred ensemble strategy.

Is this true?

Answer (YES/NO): NO